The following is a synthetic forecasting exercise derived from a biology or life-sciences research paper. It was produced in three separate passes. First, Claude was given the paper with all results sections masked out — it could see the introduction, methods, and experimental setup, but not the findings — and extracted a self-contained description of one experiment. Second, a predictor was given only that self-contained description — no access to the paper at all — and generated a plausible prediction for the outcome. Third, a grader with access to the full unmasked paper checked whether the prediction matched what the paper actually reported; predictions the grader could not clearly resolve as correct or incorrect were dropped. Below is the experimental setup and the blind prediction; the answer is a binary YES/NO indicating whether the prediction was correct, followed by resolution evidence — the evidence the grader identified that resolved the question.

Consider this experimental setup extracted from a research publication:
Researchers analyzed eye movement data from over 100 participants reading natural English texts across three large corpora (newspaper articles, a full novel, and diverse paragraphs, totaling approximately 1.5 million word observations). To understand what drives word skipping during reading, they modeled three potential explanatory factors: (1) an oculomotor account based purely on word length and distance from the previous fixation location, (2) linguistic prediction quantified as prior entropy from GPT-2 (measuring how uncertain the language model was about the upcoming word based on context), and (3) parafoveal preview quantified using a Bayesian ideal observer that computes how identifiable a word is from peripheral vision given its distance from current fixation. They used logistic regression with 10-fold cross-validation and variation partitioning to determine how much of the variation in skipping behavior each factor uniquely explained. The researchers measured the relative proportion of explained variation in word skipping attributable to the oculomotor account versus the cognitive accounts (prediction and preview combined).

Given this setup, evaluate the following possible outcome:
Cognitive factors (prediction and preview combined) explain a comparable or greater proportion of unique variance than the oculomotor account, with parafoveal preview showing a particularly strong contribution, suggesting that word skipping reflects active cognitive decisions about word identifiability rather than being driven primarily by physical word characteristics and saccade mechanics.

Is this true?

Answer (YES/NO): NO